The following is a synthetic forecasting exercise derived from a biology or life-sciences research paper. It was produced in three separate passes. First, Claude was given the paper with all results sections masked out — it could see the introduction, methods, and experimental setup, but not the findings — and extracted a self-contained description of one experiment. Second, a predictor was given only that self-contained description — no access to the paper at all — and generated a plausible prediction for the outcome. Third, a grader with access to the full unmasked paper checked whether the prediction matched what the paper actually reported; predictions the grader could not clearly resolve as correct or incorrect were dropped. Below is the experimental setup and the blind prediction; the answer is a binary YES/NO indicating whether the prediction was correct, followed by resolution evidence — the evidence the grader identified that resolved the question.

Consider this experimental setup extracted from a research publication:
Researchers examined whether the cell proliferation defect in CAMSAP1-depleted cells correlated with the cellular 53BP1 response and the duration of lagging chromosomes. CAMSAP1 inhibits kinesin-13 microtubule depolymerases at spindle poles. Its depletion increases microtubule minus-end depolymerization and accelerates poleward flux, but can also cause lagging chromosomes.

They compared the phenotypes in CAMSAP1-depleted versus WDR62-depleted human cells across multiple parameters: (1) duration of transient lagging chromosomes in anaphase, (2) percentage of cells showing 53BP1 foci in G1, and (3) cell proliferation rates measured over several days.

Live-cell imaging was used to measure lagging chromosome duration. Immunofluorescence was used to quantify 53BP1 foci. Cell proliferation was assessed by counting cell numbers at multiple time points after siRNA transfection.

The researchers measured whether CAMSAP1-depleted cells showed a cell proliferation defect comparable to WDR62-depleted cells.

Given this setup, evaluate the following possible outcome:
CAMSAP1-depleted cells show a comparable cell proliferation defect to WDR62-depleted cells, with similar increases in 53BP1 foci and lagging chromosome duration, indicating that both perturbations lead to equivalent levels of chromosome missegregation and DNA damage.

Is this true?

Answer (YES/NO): NO